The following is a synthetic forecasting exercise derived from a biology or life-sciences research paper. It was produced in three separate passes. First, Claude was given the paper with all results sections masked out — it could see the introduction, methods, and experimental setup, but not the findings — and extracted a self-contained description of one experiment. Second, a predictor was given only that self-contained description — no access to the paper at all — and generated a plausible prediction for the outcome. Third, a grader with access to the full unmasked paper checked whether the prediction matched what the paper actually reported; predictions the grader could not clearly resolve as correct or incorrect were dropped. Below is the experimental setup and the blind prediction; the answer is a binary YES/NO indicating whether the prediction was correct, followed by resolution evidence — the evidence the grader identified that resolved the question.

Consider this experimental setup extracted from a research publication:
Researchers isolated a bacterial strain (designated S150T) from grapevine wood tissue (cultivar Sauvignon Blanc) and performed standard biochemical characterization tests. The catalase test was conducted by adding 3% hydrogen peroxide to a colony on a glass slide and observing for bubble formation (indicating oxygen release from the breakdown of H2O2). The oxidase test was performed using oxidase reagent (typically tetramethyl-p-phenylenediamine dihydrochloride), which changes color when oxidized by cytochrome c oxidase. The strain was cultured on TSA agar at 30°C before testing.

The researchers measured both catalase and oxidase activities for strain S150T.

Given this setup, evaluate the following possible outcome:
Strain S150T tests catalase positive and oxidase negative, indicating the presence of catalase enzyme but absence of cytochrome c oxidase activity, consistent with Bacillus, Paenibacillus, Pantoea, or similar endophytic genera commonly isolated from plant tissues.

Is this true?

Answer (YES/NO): NO